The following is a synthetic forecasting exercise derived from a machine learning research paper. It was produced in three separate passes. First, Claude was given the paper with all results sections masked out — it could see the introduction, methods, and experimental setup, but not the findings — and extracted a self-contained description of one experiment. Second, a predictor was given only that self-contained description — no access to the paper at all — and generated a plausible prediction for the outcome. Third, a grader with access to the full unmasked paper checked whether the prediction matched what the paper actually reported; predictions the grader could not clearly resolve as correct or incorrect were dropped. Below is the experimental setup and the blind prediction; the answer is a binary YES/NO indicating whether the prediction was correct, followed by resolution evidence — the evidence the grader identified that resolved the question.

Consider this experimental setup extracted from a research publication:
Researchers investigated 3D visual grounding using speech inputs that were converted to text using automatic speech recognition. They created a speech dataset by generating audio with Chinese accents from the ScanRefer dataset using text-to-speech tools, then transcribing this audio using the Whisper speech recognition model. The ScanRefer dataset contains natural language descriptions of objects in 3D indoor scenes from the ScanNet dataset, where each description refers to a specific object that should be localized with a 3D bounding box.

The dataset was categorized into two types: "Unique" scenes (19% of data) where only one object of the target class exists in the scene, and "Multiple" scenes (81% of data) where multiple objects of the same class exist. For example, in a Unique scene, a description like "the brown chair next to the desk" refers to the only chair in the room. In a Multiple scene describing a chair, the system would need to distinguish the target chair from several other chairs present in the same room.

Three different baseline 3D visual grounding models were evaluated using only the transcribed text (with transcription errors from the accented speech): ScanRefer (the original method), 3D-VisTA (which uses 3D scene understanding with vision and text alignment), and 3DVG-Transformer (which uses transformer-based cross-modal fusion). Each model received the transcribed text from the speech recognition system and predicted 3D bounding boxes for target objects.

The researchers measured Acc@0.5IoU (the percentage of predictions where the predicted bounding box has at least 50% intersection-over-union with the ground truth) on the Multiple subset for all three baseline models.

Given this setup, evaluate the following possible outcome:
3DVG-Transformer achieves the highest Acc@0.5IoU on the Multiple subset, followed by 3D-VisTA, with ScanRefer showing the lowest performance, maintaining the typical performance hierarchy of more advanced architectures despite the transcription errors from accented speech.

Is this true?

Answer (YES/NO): NO